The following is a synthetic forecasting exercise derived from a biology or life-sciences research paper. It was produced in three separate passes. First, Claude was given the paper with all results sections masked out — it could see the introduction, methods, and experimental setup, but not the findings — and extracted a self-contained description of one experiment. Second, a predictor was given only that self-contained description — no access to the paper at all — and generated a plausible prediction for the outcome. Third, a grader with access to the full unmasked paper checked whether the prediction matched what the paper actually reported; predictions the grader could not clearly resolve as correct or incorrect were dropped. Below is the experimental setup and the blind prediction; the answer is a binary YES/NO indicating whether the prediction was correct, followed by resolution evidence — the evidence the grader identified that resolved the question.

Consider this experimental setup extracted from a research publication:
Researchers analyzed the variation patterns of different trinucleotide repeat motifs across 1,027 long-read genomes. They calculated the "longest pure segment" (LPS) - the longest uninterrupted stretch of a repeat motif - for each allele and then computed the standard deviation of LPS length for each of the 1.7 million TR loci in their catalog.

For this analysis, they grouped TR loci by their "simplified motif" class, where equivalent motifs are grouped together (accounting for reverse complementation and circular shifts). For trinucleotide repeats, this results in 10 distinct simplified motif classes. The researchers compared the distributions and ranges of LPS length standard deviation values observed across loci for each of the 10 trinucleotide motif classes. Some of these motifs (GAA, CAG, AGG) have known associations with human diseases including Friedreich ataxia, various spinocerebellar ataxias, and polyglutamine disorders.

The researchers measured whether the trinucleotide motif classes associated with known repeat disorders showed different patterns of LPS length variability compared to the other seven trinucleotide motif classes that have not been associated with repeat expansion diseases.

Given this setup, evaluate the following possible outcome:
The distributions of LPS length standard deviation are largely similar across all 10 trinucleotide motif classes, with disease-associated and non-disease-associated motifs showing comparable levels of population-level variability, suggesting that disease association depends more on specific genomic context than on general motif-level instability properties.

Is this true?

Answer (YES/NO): NO